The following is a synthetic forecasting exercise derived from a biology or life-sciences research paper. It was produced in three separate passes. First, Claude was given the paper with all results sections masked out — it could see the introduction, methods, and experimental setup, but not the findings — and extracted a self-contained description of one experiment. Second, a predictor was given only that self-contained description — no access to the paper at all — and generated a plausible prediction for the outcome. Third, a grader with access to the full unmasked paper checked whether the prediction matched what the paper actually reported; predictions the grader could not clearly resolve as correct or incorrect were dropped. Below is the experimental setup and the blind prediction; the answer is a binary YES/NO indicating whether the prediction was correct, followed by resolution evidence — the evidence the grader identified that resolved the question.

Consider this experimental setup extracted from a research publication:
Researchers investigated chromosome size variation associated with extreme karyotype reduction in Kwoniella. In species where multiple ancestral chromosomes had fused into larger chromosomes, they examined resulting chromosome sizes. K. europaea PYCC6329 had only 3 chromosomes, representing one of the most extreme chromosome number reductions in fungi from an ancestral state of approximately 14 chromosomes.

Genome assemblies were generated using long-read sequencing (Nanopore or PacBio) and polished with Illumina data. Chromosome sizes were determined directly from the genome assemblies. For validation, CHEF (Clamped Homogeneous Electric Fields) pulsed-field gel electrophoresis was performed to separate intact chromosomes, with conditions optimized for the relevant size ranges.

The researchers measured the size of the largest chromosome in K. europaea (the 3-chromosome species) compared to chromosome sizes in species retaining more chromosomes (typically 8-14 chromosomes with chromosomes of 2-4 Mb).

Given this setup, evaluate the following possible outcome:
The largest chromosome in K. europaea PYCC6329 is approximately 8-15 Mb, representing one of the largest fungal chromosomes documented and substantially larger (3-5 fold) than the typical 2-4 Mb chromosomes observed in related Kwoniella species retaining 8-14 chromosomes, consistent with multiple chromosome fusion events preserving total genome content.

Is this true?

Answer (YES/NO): NO